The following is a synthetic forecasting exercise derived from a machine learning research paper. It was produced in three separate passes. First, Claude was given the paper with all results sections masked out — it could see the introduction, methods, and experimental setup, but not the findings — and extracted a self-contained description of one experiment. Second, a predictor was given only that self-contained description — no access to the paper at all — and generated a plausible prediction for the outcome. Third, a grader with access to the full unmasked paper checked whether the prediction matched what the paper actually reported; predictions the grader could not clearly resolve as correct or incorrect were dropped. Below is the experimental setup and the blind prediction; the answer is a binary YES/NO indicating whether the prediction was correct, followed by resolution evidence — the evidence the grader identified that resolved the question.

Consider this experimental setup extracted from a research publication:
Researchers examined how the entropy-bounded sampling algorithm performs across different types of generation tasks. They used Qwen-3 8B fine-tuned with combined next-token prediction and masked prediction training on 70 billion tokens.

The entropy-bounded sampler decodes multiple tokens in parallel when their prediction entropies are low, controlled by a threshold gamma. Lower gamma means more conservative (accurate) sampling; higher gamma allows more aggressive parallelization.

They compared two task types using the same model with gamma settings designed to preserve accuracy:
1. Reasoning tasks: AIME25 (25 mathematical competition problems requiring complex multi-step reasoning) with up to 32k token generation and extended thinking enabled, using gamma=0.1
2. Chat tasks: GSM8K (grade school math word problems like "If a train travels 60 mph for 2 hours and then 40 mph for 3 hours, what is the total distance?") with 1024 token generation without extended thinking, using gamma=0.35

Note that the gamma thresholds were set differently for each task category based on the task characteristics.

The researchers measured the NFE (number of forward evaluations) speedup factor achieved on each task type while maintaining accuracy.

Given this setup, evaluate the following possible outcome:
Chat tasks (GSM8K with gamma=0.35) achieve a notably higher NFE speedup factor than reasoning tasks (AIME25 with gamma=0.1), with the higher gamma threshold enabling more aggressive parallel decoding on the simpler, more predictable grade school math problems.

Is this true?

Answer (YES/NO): NO